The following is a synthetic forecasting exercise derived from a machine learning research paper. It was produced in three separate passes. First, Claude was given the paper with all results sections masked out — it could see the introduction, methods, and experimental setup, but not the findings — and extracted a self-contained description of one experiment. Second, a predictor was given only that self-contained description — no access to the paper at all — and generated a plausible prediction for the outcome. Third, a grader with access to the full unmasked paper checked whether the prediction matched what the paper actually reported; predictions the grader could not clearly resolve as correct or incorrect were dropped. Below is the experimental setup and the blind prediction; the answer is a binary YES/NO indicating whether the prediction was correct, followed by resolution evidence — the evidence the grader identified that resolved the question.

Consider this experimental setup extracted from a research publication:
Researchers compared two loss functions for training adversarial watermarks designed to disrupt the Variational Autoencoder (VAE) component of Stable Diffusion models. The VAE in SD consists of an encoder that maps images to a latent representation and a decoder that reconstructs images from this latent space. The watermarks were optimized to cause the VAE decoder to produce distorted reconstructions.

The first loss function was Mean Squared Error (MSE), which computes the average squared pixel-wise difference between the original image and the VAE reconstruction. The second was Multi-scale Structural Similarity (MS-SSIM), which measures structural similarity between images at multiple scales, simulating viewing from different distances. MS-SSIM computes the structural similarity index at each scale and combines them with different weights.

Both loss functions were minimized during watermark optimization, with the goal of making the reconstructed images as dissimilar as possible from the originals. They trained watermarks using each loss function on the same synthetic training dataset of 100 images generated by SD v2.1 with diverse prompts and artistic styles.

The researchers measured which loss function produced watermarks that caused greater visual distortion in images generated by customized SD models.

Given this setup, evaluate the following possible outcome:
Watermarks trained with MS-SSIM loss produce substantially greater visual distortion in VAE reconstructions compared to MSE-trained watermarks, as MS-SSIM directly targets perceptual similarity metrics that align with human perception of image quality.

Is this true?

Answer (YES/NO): YES